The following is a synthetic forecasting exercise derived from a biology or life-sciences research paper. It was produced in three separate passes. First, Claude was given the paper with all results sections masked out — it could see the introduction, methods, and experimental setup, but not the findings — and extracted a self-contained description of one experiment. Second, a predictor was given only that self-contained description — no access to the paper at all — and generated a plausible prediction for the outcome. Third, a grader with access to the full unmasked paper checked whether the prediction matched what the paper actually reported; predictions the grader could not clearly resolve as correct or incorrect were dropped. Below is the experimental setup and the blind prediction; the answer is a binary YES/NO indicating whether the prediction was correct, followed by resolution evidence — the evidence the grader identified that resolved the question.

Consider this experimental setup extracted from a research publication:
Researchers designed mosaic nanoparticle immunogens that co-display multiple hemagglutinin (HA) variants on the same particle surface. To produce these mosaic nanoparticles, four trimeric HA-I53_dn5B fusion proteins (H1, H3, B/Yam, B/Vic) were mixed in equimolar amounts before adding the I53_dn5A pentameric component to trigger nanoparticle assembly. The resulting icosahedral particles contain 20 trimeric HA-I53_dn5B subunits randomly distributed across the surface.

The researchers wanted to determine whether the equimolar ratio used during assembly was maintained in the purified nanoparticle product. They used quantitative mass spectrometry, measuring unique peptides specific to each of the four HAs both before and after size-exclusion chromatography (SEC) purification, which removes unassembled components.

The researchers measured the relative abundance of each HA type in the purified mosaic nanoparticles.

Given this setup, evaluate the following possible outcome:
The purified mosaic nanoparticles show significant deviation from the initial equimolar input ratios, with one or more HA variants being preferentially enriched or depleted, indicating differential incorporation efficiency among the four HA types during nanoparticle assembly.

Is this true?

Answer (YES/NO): NO